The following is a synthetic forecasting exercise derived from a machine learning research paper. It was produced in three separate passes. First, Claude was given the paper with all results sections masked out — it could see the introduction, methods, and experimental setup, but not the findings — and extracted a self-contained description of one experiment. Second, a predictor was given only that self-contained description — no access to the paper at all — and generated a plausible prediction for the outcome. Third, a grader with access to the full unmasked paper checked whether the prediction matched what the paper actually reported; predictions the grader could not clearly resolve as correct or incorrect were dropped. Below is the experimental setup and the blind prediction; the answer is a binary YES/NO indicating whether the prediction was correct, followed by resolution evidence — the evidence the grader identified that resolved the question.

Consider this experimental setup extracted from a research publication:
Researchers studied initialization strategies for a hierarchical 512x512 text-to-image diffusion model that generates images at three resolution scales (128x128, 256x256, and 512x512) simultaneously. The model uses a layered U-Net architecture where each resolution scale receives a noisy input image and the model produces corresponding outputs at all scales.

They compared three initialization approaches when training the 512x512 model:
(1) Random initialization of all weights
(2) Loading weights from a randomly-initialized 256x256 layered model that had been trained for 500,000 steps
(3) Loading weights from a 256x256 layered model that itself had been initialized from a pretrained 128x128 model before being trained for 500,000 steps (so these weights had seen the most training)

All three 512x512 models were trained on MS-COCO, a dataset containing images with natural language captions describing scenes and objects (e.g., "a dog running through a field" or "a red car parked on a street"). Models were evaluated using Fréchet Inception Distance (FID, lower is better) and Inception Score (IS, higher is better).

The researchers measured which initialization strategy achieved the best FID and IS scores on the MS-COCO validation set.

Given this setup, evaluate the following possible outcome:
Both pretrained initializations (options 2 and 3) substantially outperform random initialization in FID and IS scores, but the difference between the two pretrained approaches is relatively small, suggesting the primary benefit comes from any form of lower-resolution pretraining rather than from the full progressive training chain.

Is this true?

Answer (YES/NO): NO